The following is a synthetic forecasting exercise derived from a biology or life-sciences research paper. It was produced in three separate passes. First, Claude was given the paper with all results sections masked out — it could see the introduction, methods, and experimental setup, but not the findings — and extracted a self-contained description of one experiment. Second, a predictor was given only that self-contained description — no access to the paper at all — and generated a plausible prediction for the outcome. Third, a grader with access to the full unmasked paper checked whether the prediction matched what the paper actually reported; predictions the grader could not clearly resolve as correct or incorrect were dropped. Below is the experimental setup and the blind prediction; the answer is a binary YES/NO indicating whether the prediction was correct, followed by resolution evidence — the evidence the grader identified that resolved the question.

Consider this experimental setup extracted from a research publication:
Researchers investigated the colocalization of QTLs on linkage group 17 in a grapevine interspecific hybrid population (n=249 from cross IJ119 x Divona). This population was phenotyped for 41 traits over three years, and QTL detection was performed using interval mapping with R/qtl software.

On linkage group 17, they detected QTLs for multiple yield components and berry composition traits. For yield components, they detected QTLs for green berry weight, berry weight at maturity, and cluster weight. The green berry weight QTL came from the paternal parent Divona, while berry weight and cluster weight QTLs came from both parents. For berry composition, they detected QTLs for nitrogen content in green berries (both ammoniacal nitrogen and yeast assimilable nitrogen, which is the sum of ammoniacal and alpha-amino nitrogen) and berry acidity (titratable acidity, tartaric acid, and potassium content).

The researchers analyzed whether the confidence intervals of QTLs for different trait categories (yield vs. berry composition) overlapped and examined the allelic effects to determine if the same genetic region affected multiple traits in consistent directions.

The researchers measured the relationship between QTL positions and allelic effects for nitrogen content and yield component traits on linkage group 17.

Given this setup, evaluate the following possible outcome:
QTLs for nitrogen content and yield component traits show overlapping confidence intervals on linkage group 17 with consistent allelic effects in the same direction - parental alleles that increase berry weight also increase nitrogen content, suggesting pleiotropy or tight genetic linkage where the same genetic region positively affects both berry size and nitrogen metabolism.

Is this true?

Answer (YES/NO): YES